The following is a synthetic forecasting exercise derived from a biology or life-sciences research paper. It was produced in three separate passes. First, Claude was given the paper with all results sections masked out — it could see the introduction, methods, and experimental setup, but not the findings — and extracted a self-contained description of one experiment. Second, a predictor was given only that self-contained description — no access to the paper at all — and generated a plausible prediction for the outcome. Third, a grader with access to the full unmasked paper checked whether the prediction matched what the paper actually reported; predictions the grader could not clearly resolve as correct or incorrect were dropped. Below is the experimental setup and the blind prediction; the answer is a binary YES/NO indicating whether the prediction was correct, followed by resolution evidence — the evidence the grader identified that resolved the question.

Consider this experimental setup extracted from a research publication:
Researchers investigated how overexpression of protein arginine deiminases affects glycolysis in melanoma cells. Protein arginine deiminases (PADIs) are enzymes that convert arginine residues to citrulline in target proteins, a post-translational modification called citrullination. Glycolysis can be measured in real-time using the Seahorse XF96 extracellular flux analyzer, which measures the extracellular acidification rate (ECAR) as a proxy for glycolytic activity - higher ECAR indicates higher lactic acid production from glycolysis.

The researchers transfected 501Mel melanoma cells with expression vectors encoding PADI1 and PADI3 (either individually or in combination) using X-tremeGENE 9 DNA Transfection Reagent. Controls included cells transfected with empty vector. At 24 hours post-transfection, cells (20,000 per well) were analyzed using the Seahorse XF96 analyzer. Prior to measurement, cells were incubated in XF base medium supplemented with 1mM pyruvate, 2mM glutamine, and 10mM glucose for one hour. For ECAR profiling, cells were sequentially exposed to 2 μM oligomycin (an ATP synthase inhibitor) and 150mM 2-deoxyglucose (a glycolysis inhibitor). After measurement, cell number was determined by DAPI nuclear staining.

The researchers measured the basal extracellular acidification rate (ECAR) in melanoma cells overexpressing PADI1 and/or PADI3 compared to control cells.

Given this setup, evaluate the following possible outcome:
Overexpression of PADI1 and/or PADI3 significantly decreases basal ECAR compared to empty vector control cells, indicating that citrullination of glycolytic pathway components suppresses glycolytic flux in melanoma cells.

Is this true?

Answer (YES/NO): NO